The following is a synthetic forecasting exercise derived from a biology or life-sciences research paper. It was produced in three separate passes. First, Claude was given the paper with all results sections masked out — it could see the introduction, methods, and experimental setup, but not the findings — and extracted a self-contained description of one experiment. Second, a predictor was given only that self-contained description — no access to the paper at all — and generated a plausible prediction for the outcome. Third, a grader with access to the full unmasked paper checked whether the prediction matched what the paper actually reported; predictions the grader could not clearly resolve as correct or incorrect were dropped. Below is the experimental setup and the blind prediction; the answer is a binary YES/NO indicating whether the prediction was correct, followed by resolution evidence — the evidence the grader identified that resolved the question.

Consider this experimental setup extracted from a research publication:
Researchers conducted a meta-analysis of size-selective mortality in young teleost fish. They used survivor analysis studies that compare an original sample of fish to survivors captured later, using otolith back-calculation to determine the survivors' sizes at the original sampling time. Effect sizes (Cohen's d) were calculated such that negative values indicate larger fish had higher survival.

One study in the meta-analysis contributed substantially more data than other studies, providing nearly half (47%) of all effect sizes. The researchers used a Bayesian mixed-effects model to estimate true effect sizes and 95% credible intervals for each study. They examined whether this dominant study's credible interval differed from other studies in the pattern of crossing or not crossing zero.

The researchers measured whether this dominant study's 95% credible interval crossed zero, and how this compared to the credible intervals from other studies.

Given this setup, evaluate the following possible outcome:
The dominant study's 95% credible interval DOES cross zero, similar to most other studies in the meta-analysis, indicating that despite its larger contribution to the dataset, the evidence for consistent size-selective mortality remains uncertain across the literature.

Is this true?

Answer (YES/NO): NO